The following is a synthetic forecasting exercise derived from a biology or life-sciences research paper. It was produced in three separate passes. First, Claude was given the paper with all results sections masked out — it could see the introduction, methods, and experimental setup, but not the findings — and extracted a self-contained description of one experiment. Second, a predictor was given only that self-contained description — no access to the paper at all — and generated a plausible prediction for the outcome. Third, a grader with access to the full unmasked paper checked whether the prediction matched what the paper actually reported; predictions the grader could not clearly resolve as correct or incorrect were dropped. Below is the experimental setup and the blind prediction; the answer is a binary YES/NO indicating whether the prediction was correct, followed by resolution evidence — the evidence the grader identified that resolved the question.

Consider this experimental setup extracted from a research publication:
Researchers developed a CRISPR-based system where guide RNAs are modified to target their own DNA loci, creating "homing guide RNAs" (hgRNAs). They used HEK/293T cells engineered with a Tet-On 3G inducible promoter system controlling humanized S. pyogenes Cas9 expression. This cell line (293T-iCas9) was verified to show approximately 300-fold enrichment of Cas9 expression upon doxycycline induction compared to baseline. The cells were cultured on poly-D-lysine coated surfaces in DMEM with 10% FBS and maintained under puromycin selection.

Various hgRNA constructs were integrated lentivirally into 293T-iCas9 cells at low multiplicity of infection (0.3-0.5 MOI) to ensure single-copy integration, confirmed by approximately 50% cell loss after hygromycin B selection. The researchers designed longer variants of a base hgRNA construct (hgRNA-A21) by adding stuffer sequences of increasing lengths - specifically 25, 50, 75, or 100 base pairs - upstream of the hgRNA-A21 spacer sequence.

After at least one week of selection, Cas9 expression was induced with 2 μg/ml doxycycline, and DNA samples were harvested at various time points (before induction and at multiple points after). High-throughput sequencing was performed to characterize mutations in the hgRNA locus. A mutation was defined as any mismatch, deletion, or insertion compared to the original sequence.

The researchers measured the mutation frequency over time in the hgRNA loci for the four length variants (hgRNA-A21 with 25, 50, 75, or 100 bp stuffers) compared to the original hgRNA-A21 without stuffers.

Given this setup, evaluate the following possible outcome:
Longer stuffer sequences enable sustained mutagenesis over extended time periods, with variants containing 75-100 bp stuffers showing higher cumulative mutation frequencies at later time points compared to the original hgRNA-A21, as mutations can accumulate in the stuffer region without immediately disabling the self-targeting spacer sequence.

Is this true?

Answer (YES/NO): NO